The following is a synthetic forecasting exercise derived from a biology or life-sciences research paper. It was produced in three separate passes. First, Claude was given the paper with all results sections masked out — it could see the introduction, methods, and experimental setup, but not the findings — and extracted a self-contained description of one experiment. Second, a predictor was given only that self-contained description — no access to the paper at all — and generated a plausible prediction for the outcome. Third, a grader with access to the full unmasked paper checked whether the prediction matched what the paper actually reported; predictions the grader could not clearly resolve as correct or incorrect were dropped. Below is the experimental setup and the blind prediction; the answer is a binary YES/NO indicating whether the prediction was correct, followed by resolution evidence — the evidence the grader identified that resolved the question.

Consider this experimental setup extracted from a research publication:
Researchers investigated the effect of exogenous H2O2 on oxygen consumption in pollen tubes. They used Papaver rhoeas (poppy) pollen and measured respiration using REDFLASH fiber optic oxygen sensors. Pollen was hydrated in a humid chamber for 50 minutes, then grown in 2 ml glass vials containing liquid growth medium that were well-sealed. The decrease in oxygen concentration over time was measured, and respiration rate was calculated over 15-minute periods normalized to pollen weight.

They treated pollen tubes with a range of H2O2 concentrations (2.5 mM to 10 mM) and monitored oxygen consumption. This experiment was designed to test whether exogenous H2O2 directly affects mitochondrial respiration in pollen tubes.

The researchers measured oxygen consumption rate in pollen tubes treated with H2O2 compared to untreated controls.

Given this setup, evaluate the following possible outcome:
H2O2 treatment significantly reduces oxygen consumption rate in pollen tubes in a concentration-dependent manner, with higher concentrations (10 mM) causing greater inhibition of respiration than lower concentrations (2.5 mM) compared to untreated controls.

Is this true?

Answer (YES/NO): YES